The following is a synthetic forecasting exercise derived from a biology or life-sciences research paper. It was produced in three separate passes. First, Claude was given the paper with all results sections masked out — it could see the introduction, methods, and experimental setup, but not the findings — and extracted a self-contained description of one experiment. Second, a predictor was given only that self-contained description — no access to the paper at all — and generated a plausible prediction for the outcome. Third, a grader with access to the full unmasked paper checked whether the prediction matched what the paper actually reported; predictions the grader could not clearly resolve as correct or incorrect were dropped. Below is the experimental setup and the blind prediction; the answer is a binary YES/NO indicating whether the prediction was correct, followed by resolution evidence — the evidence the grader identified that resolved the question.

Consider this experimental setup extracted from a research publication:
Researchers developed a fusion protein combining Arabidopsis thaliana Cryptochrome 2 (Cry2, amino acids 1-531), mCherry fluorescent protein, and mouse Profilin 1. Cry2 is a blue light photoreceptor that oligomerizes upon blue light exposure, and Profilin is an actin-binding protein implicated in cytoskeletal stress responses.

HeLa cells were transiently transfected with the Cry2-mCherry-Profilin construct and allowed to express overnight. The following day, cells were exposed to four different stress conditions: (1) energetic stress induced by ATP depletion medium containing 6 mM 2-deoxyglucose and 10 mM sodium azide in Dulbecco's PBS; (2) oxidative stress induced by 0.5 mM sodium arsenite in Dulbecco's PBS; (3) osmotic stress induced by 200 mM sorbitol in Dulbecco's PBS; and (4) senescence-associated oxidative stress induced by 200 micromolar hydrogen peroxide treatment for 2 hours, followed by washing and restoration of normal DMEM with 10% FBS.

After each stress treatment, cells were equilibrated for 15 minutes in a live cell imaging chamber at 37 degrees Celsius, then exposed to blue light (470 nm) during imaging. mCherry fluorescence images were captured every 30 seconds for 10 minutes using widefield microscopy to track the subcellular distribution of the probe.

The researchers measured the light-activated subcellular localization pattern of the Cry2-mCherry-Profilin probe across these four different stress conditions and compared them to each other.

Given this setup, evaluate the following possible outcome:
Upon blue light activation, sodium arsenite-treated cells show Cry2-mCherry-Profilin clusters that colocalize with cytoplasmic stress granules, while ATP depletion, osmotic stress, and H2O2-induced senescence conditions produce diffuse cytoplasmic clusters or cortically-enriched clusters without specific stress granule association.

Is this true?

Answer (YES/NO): NO